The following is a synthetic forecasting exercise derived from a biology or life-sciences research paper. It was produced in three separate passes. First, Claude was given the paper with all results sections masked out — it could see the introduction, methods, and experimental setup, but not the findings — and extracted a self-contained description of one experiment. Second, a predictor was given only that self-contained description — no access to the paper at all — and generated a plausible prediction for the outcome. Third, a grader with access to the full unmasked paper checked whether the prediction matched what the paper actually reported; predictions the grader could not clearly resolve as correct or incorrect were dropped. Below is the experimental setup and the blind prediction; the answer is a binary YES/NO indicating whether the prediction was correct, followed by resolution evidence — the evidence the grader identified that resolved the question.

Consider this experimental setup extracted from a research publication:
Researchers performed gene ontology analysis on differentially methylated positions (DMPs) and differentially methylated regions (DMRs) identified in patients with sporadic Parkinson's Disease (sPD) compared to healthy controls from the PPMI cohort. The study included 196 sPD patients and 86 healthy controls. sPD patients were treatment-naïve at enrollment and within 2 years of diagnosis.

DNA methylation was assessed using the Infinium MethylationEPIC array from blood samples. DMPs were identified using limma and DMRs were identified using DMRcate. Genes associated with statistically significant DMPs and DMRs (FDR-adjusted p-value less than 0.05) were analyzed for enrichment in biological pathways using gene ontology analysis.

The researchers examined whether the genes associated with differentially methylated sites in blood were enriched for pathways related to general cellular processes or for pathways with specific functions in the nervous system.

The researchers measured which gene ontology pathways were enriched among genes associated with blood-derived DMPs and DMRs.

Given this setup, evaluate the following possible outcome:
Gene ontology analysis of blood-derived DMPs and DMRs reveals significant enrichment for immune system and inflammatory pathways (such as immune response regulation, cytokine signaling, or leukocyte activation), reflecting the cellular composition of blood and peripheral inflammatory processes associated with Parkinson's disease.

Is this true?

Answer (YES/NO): NO